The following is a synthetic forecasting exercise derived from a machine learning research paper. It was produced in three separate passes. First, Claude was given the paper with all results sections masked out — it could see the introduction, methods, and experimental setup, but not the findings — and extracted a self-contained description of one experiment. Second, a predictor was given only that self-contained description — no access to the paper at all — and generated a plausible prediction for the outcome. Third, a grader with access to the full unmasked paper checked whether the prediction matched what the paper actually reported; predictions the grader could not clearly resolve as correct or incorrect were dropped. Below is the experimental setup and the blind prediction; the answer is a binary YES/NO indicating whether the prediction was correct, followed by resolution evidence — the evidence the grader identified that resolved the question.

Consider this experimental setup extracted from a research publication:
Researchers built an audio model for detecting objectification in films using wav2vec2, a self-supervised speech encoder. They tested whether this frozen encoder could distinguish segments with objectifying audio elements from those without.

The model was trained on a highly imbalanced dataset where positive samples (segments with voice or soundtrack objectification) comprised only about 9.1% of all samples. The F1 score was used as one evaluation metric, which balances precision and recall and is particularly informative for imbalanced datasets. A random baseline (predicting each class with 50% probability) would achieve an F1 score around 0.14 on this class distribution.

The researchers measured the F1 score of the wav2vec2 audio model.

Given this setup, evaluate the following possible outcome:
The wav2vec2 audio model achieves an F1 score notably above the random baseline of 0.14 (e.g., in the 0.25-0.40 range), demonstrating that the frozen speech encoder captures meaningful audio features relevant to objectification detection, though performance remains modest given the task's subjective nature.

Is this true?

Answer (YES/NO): NO